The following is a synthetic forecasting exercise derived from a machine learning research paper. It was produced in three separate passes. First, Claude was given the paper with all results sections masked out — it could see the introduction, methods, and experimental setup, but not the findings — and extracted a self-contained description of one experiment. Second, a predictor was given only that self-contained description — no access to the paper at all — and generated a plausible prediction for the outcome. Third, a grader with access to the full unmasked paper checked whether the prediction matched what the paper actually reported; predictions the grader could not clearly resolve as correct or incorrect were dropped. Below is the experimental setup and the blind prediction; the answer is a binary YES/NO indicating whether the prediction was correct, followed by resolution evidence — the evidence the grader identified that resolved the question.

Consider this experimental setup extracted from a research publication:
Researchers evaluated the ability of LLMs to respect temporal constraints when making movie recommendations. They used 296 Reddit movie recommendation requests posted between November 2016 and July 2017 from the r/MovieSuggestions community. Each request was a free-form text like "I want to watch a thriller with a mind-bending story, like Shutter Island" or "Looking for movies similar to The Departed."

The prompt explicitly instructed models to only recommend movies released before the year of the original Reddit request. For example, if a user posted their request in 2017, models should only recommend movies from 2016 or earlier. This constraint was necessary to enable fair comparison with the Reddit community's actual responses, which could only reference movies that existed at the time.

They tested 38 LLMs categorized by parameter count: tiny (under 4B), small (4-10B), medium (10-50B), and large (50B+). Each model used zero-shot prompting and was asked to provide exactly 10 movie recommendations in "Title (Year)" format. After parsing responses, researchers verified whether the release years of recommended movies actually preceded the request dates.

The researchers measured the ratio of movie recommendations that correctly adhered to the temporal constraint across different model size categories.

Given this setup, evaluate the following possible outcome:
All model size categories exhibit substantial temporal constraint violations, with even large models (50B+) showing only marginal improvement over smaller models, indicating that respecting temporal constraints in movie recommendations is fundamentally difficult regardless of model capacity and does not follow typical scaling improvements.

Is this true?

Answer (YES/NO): NO